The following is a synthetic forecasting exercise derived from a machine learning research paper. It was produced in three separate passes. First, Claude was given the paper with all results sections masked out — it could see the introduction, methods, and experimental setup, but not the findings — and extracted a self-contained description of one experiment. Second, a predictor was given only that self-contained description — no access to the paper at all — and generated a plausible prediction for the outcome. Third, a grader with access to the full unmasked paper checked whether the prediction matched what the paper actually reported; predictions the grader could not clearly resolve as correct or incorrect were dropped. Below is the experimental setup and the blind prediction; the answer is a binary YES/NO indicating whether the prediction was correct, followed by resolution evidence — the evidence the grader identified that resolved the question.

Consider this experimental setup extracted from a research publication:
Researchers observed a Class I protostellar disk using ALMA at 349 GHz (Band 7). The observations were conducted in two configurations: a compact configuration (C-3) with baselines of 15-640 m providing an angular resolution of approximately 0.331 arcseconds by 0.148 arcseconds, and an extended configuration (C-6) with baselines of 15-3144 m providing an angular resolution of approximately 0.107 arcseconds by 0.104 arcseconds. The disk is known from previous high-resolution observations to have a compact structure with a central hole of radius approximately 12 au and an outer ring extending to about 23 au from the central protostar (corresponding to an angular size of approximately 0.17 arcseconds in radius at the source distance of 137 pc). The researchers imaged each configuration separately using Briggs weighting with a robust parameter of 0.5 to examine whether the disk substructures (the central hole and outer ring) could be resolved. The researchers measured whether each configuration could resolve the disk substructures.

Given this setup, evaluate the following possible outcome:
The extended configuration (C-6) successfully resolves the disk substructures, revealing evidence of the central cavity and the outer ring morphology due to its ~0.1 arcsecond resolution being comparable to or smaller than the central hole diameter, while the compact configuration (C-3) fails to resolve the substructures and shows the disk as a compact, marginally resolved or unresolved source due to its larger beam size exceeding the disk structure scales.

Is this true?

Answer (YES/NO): YES